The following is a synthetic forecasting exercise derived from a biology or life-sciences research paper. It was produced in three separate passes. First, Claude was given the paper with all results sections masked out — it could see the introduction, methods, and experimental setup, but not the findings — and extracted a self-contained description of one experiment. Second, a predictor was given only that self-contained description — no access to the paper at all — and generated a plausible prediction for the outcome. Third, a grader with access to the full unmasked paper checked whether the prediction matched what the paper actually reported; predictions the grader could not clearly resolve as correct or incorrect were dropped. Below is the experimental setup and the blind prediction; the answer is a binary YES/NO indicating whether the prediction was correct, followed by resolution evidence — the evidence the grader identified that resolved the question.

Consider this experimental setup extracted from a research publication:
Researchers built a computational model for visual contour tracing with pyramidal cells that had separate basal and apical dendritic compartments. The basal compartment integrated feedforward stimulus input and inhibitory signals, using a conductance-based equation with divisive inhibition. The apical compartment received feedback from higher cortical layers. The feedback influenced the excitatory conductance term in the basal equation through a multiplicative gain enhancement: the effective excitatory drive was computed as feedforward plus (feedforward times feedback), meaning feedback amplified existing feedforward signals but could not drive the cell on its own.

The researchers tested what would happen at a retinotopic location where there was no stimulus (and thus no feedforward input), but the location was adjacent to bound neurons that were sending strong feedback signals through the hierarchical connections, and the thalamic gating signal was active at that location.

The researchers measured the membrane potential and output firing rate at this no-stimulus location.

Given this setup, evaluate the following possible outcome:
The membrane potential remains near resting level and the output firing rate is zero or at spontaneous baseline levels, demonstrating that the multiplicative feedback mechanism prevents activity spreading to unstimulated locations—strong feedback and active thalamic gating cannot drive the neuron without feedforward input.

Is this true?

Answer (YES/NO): YES